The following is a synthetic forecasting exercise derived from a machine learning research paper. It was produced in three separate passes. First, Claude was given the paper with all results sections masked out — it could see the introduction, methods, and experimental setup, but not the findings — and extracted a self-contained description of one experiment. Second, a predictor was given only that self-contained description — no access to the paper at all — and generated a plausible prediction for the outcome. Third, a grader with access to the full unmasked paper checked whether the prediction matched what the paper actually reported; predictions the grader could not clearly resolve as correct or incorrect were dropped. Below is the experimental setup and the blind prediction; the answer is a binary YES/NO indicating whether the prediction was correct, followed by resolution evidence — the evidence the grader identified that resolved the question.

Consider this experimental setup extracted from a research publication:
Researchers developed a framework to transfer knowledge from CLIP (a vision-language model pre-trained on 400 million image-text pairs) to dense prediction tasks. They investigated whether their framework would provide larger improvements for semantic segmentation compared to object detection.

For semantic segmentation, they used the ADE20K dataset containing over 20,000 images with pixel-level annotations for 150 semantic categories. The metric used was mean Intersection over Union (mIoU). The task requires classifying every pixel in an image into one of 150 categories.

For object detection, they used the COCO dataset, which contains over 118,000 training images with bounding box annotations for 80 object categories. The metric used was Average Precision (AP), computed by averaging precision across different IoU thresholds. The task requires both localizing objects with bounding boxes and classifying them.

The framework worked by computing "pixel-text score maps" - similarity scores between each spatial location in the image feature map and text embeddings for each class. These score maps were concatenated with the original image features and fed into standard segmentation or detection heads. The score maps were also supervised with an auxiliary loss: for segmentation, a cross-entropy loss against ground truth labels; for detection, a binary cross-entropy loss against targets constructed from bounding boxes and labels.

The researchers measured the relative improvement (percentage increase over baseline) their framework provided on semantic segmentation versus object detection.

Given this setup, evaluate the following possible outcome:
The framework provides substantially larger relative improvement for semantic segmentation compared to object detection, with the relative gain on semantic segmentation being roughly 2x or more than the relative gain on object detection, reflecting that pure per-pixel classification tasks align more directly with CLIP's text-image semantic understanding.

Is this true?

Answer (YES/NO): YES